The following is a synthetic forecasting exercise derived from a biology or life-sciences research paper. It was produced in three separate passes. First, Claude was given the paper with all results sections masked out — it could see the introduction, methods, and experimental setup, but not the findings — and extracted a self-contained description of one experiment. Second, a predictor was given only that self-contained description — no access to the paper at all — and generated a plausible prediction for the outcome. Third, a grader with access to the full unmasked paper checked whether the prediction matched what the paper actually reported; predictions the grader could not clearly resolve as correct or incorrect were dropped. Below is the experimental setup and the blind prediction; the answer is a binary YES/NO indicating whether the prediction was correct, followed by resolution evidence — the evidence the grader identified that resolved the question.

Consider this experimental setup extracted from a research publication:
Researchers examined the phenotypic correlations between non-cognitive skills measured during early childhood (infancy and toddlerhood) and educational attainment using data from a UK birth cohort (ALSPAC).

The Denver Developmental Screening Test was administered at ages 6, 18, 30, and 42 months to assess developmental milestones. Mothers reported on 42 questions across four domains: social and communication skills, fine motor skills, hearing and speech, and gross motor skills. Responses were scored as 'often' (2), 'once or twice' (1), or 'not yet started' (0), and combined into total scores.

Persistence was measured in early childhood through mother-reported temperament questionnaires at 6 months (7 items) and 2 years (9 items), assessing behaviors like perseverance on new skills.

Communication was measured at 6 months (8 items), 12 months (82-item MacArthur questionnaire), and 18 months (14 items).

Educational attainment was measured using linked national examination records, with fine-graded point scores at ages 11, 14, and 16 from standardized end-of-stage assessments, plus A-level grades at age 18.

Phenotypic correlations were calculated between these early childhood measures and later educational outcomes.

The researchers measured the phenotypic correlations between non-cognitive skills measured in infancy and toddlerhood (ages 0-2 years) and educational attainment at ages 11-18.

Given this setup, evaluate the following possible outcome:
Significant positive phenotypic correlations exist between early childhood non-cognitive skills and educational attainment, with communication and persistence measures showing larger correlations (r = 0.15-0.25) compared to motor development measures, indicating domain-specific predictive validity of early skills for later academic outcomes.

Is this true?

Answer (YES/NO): NO